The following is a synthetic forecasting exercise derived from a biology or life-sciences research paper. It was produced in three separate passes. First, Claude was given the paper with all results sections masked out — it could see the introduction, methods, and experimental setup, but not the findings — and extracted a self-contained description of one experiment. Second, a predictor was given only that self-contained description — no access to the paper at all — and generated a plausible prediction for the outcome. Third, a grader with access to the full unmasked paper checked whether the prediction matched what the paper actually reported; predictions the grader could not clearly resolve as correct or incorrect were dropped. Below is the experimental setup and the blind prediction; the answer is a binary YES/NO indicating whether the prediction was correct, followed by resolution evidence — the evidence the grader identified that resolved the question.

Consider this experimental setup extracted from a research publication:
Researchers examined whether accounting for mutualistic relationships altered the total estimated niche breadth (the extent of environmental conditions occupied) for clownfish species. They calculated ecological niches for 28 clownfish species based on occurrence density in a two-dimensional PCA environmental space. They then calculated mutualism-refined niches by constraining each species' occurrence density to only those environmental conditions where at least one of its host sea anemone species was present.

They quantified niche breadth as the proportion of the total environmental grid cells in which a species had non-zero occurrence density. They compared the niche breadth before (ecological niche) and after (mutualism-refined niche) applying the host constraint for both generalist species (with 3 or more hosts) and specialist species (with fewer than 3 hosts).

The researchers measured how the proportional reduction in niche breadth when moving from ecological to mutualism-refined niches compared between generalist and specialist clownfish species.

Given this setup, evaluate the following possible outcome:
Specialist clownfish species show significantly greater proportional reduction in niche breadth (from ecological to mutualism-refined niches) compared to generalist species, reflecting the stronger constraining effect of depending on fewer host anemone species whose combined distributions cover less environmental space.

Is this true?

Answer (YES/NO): YES